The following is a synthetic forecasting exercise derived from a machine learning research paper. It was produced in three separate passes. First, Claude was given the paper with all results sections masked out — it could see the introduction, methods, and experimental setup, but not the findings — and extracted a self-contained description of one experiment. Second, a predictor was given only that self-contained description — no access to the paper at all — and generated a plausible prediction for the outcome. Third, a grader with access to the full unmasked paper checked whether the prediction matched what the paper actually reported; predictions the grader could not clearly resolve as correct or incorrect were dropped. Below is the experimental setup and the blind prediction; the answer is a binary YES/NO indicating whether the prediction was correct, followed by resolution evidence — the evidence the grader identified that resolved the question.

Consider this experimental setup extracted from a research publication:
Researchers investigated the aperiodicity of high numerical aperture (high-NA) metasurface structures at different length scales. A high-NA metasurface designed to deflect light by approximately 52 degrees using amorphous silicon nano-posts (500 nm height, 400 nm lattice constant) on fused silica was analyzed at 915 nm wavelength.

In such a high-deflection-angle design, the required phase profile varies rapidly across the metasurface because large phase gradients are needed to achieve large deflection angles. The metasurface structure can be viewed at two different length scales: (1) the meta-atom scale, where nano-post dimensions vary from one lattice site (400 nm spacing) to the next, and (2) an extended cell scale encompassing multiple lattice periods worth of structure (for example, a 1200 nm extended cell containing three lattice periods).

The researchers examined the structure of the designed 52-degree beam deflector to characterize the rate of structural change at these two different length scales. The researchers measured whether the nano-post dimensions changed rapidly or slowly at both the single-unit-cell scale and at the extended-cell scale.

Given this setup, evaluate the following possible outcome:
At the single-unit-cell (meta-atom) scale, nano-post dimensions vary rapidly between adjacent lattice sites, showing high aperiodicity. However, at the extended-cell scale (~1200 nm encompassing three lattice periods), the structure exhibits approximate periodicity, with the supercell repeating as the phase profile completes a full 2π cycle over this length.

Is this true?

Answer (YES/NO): YES